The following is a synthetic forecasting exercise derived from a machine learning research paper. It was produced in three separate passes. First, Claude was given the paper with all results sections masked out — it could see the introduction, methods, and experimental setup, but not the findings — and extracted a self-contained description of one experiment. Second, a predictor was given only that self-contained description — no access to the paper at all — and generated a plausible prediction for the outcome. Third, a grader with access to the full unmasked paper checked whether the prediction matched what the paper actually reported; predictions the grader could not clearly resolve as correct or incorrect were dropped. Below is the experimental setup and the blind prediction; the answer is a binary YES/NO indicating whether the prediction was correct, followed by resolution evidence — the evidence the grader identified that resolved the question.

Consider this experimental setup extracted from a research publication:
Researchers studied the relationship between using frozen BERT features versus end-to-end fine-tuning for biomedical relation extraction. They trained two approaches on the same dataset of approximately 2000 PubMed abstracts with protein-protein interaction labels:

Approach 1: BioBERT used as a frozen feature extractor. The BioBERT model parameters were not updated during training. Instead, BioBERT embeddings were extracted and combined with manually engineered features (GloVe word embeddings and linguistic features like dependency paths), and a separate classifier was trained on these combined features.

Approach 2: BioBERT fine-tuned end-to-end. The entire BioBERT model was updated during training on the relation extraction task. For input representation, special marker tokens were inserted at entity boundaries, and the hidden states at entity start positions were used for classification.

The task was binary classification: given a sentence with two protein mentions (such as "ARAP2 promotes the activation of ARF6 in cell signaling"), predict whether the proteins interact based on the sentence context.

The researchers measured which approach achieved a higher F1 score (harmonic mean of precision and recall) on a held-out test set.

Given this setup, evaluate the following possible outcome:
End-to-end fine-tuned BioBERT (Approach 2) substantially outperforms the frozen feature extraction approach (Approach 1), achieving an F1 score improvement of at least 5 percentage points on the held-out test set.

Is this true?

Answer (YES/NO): NO